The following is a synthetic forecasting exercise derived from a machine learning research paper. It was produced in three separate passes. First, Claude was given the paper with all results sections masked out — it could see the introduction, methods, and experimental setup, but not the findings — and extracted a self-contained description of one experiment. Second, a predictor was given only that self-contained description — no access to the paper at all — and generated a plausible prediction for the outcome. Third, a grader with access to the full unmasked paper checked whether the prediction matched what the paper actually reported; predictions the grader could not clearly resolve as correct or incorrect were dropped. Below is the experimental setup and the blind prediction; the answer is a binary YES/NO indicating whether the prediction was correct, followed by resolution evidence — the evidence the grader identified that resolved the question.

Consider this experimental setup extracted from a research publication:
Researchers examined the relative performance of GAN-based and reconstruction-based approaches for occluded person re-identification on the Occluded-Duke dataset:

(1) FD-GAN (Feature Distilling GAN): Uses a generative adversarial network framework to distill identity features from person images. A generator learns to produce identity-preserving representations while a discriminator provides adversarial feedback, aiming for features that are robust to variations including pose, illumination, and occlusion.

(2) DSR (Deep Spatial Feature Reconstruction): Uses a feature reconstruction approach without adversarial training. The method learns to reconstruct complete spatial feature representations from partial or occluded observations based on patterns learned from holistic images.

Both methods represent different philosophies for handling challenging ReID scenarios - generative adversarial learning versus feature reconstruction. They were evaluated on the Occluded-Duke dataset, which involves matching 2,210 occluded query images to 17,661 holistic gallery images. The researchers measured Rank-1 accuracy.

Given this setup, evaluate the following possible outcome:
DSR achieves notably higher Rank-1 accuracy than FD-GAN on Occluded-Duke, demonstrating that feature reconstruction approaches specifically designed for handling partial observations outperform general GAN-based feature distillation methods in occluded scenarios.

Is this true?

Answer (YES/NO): NO